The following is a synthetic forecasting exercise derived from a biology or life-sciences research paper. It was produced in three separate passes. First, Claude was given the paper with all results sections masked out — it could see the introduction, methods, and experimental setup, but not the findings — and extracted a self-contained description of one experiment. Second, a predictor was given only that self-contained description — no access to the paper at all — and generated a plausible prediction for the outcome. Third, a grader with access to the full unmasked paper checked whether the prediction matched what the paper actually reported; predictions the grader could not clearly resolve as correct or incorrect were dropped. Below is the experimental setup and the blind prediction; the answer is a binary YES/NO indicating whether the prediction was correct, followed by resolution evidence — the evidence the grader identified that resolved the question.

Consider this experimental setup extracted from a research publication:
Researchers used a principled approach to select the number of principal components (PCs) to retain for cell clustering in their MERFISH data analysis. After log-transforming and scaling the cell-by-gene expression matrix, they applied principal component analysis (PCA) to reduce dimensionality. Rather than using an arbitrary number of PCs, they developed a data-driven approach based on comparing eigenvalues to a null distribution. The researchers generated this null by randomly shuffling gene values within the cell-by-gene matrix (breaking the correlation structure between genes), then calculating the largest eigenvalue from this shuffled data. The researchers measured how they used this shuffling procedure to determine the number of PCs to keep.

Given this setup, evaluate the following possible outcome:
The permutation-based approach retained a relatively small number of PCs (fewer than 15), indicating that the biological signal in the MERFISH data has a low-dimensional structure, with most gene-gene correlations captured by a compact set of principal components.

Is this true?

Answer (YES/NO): NO